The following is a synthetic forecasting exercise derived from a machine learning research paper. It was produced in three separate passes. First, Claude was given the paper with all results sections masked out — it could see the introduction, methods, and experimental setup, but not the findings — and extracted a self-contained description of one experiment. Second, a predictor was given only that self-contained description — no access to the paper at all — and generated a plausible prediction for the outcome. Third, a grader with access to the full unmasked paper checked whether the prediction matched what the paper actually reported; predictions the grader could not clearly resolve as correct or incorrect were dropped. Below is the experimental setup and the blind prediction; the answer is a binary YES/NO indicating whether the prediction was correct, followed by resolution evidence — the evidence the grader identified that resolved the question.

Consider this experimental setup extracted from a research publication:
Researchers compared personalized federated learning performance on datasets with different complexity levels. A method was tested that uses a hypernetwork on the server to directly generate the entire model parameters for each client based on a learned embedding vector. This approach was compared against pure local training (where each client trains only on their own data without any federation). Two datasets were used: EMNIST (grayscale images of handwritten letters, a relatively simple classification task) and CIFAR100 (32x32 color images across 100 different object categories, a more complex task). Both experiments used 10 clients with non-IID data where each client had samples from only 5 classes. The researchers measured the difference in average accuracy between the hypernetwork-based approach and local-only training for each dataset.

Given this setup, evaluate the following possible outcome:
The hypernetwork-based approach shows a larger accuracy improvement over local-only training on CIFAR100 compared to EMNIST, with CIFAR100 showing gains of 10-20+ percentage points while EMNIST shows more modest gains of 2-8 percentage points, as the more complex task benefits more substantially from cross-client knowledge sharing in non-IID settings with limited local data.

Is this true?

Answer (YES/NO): NO